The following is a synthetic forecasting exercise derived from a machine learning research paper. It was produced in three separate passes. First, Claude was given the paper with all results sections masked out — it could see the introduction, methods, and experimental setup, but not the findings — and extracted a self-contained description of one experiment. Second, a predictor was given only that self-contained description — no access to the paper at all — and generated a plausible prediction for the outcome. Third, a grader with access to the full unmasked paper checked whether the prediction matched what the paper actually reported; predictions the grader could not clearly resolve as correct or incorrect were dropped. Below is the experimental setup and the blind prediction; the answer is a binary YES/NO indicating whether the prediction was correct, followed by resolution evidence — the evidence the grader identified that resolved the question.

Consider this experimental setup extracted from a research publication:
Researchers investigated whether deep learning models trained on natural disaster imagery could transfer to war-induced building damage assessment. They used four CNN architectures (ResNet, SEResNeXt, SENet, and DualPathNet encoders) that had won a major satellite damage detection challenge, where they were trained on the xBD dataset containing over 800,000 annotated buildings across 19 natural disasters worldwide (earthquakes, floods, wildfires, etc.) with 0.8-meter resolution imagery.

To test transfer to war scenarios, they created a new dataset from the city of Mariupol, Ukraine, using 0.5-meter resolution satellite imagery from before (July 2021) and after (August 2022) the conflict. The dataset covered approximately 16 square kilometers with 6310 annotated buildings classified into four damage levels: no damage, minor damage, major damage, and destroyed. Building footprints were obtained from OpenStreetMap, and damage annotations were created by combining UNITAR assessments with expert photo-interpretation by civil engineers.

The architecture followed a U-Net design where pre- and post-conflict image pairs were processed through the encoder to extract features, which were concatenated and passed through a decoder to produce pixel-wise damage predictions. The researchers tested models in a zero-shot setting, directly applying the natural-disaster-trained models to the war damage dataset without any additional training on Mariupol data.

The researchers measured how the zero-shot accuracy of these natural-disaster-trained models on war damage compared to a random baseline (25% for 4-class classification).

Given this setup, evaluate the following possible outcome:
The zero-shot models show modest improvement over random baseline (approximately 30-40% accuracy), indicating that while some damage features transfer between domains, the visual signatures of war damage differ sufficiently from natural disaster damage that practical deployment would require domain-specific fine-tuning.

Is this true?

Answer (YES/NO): YES